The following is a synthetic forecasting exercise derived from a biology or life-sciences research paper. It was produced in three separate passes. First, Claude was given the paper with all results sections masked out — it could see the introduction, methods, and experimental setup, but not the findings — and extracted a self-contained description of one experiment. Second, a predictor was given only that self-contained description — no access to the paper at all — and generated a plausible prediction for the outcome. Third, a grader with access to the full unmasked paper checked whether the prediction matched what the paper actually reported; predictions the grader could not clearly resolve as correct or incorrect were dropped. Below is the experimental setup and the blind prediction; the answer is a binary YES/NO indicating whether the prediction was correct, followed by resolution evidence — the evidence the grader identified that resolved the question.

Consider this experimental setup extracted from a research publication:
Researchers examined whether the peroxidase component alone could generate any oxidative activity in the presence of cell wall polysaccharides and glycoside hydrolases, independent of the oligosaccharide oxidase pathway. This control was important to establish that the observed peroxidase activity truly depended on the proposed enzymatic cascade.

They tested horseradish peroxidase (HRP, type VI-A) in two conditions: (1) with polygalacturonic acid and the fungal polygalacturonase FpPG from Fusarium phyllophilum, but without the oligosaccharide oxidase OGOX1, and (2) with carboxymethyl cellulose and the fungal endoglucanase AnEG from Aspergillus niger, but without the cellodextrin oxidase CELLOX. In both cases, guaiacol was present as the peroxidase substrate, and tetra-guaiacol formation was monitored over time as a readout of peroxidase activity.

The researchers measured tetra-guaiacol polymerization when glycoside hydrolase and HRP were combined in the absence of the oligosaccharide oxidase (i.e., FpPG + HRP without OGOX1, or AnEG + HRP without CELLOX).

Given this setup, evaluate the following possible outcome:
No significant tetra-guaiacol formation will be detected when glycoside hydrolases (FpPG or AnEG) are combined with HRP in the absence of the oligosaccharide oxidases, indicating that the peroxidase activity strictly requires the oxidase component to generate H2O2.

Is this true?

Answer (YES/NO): YES